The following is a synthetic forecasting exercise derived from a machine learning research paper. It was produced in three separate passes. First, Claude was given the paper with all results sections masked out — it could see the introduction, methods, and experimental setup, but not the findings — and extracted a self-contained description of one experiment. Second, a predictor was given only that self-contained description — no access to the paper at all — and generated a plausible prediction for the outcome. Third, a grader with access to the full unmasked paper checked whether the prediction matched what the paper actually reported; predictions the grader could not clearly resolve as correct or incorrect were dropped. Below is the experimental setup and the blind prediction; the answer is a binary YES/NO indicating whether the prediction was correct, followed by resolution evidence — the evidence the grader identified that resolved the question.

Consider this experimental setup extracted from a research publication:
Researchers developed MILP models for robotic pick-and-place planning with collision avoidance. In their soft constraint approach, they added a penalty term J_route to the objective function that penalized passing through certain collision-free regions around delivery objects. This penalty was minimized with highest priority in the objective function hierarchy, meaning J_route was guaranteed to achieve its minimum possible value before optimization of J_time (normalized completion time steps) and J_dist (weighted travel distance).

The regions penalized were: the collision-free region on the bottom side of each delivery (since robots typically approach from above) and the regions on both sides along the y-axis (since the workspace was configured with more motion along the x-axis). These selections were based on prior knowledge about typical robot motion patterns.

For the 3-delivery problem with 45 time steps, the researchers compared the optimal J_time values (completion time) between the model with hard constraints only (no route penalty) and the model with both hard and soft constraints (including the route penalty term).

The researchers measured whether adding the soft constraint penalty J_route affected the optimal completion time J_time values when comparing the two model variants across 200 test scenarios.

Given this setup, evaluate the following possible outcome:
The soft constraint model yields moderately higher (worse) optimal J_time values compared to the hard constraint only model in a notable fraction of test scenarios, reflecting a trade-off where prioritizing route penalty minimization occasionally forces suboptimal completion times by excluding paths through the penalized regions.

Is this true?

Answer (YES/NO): NO